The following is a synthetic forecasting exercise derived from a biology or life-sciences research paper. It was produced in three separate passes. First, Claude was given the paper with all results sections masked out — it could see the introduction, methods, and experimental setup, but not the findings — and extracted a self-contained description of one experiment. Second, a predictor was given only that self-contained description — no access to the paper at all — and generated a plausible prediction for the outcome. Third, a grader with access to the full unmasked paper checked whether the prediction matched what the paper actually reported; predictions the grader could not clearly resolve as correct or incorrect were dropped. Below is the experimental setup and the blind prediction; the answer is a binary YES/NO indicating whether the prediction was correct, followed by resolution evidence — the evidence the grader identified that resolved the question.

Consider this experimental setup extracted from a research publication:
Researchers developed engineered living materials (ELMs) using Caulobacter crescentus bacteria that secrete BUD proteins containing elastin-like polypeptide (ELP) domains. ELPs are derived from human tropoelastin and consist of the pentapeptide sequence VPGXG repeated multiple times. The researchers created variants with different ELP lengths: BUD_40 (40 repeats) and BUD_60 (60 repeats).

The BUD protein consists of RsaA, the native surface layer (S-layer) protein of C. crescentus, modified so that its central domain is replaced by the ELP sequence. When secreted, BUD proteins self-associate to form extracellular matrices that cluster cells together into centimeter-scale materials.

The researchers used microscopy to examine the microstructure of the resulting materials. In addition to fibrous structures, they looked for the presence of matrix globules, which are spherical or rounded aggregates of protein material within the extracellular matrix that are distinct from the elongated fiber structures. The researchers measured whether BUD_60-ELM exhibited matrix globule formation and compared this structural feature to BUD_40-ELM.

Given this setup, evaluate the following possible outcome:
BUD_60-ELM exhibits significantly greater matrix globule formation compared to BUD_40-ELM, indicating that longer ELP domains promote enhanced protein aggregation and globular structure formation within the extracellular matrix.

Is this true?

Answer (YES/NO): YES